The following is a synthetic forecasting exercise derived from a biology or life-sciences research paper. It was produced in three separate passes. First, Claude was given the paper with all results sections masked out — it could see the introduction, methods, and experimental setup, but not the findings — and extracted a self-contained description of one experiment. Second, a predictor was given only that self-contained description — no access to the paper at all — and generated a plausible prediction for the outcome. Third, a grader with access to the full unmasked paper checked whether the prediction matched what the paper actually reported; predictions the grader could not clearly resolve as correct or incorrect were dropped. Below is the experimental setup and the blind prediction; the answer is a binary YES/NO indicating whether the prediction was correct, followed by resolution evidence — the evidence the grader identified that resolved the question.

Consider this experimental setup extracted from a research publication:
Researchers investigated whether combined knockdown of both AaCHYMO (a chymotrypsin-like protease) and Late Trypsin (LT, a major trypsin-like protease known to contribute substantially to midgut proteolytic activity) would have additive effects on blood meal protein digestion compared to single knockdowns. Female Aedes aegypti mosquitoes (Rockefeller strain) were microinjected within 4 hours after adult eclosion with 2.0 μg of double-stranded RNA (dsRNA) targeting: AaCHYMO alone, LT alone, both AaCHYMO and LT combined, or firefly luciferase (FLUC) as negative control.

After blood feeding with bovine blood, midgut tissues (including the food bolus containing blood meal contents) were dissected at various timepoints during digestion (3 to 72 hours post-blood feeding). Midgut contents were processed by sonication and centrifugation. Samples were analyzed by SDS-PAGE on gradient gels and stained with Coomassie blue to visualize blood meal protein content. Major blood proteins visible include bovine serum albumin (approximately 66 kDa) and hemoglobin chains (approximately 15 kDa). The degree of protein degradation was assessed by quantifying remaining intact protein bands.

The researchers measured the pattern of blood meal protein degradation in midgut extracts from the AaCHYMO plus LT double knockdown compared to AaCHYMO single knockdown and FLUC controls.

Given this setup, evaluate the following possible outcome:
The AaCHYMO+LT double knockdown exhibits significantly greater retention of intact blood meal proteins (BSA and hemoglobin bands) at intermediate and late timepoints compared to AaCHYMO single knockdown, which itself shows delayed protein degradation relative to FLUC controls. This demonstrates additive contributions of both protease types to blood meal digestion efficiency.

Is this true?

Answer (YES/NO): NO